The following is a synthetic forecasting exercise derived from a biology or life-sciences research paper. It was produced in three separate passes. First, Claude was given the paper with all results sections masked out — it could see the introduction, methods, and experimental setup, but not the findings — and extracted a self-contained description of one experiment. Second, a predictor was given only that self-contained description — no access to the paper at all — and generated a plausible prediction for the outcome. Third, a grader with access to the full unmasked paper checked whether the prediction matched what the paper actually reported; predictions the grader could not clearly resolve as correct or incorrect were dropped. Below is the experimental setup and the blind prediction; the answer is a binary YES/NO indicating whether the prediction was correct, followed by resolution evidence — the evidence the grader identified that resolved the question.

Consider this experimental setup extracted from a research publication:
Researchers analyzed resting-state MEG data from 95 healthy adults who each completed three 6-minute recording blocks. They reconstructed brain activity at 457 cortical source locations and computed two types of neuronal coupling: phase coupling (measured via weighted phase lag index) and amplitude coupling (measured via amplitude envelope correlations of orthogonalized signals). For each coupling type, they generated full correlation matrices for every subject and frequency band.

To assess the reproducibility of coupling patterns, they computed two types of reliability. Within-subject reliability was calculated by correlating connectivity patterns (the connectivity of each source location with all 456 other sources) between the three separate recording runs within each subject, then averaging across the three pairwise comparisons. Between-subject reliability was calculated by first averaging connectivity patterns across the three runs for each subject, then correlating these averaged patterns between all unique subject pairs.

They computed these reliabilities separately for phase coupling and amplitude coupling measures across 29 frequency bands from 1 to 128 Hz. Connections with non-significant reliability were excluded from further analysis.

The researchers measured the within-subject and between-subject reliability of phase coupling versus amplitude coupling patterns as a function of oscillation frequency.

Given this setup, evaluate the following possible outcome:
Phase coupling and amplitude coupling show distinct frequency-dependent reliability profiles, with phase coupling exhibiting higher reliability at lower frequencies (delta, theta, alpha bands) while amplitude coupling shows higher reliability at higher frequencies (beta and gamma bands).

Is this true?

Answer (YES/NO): NO